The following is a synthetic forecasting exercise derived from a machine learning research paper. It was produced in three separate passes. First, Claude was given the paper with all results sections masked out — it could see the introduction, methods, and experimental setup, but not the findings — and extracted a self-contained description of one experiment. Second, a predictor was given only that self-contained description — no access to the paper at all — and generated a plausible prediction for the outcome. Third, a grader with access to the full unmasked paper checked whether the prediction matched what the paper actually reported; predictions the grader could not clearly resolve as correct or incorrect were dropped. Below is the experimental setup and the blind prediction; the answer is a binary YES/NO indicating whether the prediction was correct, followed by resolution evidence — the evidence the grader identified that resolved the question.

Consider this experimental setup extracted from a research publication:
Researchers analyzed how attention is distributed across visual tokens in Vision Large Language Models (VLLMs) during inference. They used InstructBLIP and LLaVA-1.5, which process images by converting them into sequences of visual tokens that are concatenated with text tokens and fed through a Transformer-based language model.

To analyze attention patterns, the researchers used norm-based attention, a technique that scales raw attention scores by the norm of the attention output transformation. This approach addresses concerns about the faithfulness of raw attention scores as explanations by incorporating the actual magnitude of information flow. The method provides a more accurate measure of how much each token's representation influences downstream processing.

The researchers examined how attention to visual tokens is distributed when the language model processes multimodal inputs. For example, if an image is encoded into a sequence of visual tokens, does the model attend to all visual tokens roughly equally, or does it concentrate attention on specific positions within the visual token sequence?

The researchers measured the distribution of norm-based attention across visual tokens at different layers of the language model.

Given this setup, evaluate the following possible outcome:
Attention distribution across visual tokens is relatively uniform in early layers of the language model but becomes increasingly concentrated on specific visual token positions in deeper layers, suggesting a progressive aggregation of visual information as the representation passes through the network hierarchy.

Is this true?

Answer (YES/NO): NO